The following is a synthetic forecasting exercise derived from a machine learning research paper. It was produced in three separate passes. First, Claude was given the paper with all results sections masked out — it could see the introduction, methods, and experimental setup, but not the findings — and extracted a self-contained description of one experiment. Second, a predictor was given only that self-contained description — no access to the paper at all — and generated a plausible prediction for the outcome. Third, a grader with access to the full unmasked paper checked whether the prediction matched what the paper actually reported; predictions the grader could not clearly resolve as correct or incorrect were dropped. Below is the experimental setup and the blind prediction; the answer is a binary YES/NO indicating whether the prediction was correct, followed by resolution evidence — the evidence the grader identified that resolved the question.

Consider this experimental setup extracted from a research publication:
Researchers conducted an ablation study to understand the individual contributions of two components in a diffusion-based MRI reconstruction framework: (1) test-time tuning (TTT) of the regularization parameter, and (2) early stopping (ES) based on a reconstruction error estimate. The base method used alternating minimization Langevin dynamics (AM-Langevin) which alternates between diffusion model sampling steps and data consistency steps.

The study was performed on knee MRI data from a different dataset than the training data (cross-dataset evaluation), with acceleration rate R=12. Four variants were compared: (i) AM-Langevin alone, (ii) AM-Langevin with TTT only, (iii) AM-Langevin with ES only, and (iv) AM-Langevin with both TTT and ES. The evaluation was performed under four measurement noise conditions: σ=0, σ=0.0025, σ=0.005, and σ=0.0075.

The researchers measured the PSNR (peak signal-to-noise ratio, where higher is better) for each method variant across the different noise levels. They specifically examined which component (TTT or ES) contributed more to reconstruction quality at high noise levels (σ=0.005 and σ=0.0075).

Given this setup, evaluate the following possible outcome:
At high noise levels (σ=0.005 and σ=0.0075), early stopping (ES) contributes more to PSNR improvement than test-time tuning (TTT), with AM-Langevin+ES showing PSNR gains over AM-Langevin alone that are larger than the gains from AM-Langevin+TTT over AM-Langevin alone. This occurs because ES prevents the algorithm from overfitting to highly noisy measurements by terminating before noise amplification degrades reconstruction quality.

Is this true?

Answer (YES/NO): YES